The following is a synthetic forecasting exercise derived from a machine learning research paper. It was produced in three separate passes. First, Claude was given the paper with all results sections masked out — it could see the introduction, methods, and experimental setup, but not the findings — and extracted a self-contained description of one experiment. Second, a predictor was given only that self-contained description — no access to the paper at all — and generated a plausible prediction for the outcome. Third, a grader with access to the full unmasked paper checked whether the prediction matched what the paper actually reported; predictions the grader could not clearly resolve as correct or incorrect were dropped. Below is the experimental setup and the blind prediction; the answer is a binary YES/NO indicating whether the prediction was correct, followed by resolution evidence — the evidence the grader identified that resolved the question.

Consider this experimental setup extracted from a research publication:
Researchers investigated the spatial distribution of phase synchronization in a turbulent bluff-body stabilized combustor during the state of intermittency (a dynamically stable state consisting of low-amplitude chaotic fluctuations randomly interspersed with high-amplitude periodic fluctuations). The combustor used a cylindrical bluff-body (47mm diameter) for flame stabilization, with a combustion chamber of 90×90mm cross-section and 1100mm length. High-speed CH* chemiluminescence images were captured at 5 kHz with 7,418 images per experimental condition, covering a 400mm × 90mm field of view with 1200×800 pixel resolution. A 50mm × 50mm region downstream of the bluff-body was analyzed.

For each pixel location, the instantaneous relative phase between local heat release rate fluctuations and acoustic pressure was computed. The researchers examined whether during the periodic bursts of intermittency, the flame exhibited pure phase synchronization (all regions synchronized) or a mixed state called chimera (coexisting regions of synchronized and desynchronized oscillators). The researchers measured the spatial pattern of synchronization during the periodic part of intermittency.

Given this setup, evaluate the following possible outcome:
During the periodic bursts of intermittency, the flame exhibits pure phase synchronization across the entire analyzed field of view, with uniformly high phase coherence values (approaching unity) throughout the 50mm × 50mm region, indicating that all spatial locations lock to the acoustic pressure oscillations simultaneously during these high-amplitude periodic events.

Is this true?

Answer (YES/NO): NO